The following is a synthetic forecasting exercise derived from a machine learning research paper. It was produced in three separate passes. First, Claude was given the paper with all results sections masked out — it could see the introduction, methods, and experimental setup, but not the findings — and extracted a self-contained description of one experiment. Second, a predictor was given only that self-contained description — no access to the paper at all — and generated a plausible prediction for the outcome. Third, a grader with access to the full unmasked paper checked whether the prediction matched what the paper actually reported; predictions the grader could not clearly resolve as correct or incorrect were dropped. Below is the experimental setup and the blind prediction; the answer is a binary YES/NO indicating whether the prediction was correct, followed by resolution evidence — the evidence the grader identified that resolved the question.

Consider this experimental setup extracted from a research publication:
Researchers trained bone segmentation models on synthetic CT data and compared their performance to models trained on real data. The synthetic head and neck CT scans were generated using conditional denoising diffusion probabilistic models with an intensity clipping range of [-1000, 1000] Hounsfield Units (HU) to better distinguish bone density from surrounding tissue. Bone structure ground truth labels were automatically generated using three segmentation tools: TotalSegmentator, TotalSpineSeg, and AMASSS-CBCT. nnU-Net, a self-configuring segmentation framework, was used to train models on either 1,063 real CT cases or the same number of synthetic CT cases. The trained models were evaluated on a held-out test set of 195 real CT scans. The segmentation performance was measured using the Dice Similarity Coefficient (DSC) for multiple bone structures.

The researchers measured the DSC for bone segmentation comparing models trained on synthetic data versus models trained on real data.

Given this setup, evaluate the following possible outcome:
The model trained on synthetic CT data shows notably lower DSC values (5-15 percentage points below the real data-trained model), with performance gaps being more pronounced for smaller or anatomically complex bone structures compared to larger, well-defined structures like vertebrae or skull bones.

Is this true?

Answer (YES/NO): NO